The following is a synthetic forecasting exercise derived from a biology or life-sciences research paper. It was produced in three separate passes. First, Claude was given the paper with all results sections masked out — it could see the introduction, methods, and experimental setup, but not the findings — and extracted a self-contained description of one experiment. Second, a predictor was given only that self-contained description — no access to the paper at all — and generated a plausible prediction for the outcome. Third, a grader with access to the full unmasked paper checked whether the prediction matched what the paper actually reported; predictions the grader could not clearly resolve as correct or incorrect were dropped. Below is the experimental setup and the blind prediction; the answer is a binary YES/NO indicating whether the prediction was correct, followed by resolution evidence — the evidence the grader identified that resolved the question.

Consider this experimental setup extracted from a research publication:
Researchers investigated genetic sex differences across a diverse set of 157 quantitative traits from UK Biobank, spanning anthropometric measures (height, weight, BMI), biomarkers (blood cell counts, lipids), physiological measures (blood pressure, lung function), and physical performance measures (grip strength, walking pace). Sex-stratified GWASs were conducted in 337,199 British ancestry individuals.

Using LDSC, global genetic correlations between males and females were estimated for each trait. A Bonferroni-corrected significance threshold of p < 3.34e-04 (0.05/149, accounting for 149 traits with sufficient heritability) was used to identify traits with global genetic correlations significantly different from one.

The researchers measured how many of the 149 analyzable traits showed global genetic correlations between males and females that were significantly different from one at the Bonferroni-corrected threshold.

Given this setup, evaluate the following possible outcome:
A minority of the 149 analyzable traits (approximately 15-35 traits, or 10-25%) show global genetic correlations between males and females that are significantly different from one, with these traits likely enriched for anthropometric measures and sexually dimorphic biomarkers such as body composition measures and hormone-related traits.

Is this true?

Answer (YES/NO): YES